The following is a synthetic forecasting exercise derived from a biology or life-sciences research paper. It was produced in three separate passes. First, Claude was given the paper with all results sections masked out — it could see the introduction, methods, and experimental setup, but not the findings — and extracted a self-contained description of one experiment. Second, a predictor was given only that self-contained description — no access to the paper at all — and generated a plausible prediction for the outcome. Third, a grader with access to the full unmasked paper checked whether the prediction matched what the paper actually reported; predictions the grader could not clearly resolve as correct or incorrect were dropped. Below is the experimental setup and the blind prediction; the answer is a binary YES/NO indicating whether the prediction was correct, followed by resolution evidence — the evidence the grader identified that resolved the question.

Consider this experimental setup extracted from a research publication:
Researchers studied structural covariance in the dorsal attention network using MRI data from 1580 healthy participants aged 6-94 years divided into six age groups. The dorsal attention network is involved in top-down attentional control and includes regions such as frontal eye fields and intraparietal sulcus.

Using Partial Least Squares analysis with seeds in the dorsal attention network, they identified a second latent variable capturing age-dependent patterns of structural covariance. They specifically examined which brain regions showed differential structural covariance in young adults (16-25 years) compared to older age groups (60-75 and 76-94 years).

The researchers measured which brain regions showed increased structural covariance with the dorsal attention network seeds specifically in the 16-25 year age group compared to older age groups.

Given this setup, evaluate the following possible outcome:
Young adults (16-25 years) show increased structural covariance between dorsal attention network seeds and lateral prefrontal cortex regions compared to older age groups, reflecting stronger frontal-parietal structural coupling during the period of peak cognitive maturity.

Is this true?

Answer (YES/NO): NO